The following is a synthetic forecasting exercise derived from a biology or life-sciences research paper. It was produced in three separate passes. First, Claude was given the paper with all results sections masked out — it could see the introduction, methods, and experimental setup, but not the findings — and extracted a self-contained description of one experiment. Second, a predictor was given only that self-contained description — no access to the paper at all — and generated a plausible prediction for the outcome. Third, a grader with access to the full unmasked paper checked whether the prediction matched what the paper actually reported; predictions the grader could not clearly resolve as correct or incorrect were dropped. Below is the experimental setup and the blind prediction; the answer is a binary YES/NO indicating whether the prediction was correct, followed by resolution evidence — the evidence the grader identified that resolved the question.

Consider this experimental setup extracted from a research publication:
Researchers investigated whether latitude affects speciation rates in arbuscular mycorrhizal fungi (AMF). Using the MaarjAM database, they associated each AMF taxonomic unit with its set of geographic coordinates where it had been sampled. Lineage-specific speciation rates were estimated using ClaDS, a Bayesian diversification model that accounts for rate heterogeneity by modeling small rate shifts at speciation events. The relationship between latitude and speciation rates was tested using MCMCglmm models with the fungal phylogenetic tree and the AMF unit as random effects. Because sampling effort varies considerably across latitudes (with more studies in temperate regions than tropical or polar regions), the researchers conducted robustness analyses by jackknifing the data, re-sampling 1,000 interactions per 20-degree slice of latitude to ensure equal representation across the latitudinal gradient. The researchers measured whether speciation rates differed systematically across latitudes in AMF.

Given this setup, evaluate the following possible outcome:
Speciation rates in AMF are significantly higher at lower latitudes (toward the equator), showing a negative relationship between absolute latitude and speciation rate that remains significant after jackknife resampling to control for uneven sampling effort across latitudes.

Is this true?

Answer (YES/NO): NO